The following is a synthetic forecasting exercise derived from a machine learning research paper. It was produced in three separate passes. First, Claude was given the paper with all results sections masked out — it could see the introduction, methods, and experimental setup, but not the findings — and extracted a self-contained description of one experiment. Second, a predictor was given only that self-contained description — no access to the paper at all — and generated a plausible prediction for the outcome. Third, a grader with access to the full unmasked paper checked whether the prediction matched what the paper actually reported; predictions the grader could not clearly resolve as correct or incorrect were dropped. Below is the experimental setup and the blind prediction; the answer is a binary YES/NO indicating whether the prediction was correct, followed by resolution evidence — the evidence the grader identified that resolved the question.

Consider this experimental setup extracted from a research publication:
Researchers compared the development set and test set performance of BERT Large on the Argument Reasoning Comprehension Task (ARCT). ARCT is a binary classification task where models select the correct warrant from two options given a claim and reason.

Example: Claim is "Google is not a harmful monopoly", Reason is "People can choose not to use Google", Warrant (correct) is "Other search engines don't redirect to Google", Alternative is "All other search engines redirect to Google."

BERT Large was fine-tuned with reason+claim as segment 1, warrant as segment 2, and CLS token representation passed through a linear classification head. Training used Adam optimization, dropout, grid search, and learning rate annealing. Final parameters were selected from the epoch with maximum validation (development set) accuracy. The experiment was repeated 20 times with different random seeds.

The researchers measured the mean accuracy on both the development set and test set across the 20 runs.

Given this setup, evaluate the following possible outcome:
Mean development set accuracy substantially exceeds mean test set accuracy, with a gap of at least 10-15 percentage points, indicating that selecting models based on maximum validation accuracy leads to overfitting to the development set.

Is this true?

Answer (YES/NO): NO